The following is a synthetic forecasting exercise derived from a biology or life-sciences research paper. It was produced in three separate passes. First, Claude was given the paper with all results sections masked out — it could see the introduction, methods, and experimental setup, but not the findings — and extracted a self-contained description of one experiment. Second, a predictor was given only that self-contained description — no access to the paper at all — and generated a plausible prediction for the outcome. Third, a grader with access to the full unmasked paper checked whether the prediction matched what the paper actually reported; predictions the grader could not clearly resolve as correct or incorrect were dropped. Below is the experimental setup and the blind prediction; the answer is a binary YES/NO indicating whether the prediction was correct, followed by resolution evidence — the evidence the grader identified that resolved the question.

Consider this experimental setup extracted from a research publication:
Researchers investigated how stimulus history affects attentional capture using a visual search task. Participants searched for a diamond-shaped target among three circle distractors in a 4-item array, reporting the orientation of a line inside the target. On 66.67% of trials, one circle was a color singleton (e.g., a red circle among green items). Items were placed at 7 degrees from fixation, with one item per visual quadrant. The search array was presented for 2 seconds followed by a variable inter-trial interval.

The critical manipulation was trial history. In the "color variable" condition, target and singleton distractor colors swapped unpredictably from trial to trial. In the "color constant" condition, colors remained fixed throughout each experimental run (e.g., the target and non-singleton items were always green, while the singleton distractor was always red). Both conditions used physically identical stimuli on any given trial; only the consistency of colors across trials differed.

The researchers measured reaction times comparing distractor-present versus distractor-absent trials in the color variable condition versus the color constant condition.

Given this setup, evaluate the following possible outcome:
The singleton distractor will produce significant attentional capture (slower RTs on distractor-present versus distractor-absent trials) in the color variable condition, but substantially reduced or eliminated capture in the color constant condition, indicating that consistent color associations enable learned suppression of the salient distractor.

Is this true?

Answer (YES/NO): YES